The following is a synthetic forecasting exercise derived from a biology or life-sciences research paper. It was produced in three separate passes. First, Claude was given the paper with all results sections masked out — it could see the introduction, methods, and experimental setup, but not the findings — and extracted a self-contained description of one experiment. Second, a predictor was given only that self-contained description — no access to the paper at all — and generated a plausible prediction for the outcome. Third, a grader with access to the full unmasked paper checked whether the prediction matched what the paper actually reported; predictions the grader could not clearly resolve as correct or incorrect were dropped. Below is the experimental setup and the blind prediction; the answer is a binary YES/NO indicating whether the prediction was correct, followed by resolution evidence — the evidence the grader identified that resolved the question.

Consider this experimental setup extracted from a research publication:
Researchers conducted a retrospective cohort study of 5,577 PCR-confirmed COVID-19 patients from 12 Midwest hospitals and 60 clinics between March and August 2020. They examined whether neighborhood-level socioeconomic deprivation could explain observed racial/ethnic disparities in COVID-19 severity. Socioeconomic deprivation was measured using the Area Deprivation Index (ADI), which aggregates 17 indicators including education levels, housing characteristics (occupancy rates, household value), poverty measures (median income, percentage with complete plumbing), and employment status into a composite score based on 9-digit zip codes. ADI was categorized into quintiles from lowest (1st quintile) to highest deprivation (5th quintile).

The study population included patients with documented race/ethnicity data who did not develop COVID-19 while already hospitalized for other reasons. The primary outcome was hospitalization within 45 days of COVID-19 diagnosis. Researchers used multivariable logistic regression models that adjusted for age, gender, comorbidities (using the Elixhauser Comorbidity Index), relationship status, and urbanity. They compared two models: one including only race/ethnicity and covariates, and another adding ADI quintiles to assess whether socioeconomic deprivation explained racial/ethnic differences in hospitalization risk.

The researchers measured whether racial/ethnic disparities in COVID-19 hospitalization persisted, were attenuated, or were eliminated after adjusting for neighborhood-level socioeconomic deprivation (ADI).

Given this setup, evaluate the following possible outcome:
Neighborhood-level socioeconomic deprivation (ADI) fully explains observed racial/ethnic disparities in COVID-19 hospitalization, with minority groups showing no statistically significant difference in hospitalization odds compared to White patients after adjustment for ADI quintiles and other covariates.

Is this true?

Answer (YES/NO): NO